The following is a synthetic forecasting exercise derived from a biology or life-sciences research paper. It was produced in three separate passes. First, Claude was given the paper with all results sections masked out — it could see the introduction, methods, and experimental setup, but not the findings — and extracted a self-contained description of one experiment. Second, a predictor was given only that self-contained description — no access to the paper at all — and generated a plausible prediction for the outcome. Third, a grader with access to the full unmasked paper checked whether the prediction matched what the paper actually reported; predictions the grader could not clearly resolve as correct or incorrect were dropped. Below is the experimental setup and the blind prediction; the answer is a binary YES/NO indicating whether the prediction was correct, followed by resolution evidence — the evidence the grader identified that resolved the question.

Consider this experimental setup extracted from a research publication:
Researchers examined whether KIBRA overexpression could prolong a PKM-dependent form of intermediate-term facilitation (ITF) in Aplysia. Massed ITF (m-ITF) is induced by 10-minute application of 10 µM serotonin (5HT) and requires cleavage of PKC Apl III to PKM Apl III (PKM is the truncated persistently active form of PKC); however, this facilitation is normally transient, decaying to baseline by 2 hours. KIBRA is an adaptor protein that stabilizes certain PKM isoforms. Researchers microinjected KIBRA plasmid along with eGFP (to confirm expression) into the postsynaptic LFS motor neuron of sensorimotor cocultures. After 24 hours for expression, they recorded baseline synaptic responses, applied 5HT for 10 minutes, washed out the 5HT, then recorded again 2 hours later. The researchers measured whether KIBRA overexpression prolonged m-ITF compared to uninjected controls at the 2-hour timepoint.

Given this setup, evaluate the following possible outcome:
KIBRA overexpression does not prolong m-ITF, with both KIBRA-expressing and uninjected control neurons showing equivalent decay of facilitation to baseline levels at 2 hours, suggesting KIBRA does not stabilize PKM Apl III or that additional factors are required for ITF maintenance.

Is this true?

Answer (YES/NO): YES